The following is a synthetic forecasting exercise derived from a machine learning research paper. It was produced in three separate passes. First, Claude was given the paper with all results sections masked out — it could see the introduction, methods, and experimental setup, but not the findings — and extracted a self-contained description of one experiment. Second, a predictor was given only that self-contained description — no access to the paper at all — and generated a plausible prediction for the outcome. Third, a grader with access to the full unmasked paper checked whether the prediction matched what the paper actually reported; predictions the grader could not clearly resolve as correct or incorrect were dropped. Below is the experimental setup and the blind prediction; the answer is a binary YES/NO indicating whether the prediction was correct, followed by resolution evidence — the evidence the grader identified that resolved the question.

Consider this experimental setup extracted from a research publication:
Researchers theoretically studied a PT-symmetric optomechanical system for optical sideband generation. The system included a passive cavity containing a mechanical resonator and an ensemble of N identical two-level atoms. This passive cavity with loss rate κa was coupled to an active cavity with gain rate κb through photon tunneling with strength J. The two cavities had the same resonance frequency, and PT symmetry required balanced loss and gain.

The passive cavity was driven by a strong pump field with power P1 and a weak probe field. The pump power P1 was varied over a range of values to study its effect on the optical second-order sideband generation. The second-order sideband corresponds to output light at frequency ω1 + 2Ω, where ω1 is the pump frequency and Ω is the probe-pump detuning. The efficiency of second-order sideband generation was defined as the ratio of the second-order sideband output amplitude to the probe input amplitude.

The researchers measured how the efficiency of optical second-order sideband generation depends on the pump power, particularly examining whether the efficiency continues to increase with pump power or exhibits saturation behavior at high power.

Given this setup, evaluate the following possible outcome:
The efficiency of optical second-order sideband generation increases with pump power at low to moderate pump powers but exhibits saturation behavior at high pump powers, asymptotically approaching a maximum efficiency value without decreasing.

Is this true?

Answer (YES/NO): YES